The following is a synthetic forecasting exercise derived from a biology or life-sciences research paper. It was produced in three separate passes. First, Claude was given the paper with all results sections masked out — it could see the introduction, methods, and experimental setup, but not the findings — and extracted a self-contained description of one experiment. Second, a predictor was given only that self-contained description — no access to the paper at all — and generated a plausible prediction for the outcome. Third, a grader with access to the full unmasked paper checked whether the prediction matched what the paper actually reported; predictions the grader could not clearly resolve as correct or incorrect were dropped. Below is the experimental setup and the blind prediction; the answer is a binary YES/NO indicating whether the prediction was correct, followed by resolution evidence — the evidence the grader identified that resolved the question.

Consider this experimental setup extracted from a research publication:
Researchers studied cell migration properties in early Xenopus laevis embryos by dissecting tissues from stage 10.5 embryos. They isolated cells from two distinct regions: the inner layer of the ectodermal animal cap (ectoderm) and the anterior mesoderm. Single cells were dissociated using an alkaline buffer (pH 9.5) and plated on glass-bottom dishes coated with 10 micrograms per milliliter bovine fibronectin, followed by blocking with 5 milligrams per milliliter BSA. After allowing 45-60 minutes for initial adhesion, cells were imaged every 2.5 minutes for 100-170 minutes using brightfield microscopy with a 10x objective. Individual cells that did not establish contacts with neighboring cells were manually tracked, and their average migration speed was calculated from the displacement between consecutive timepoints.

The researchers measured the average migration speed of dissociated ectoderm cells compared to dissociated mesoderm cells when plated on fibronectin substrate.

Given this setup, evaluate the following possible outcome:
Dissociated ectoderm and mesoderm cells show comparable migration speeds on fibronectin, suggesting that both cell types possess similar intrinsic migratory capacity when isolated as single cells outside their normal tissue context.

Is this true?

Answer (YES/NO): NO